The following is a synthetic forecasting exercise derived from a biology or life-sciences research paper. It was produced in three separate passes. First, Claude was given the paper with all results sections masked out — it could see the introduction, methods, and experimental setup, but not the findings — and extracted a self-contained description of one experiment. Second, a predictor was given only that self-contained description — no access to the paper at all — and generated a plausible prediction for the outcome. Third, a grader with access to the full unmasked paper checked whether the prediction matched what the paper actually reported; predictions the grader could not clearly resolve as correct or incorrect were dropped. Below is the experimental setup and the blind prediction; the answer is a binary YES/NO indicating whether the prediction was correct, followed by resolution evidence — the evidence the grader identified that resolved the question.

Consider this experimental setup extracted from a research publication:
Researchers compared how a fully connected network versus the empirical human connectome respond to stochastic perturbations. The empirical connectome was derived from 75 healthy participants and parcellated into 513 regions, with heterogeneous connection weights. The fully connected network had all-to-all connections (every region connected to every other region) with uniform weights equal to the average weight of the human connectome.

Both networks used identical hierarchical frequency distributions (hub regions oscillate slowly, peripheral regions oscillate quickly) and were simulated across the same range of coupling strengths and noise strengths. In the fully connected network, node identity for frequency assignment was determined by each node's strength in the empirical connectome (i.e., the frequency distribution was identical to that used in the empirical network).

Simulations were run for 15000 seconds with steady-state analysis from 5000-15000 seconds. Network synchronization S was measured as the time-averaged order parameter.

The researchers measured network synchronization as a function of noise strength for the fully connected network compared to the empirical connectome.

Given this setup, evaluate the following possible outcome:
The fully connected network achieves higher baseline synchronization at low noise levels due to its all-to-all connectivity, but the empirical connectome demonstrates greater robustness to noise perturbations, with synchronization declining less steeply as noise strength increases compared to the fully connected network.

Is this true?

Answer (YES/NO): NO